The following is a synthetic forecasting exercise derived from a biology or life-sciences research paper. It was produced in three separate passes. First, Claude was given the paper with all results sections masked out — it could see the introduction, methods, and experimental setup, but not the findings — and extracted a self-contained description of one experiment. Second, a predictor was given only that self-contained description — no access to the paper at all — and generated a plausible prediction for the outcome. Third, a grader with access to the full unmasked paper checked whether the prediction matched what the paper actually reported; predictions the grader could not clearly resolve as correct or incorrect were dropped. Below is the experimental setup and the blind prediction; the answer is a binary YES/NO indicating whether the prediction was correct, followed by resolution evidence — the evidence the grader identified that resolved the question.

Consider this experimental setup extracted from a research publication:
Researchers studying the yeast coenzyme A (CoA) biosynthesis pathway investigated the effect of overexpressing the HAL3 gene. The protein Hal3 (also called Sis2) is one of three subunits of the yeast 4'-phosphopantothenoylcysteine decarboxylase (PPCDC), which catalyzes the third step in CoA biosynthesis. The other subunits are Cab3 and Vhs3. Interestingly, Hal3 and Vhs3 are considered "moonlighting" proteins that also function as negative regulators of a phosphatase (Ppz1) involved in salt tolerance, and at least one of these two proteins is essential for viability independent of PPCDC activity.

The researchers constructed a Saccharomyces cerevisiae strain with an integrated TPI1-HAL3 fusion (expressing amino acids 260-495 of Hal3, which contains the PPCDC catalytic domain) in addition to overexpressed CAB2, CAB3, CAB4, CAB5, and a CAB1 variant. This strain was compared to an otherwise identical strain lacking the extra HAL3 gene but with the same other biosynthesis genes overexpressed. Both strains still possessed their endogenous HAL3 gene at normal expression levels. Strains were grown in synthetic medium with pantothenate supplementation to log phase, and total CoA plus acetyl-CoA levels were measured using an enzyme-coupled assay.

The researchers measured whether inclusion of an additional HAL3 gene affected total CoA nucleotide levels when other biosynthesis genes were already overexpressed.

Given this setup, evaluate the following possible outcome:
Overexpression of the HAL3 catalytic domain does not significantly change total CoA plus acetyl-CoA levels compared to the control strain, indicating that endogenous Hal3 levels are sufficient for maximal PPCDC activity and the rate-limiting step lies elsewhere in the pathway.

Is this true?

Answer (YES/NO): YES